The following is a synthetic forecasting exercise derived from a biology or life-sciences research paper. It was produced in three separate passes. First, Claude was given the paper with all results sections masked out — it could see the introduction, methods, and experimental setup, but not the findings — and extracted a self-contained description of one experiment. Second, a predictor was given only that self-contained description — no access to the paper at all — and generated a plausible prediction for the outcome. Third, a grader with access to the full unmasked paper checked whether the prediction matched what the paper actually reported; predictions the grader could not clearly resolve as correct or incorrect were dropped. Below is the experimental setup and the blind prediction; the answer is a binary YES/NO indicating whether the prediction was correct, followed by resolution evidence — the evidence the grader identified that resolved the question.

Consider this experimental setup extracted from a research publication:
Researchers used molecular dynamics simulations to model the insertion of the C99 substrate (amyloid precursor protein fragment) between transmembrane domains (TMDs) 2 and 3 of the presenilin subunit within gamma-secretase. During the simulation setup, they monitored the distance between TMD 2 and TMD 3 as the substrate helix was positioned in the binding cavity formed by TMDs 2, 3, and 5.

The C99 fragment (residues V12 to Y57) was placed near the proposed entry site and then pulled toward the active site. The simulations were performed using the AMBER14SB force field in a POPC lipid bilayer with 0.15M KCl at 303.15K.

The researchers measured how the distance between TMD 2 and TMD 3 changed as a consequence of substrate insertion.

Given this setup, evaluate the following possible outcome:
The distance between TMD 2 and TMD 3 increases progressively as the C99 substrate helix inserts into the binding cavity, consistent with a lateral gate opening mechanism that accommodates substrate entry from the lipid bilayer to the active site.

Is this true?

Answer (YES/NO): YES